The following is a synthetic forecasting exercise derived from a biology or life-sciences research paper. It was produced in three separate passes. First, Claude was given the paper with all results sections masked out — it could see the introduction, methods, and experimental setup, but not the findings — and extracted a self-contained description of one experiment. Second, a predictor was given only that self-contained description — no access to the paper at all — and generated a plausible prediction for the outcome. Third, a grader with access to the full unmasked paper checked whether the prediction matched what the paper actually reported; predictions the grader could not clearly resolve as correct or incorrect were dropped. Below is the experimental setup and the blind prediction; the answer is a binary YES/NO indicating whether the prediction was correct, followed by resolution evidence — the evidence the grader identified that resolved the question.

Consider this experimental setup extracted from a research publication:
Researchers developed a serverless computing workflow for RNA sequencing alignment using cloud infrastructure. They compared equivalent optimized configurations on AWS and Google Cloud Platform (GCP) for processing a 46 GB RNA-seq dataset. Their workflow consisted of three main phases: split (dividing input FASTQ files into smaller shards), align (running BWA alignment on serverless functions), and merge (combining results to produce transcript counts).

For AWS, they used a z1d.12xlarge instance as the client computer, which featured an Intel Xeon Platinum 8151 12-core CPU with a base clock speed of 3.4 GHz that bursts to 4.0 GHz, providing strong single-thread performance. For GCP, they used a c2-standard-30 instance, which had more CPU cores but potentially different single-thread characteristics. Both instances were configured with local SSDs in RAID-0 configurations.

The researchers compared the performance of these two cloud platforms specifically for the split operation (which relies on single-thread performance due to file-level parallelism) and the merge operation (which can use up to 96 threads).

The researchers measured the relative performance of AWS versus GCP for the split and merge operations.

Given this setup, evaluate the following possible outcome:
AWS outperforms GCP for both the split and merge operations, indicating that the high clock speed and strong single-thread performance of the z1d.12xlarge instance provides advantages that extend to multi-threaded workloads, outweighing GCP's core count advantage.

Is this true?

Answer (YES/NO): NO